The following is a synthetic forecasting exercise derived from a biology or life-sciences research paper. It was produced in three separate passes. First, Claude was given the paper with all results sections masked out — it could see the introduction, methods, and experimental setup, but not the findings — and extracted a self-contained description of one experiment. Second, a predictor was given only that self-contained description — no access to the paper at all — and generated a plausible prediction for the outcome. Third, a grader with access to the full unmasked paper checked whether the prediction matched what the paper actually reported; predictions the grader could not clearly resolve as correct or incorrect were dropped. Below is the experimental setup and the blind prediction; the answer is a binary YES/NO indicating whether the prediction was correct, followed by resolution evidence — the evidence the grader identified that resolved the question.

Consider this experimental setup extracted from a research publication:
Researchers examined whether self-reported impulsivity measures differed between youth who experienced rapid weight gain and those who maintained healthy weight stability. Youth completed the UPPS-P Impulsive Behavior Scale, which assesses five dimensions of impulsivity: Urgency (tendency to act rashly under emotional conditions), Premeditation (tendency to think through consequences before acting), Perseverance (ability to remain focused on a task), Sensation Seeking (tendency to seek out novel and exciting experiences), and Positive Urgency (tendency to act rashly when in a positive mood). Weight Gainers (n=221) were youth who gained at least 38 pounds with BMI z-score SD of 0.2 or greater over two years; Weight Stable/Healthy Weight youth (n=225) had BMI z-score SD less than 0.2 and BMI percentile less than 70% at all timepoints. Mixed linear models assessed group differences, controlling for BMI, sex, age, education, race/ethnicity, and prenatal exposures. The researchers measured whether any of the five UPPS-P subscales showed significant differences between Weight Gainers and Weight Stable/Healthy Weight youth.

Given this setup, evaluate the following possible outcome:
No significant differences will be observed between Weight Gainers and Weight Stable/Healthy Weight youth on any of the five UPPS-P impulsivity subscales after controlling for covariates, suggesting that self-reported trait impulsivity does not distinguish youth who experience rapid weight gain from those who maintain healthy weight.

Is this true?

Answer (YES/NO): NO